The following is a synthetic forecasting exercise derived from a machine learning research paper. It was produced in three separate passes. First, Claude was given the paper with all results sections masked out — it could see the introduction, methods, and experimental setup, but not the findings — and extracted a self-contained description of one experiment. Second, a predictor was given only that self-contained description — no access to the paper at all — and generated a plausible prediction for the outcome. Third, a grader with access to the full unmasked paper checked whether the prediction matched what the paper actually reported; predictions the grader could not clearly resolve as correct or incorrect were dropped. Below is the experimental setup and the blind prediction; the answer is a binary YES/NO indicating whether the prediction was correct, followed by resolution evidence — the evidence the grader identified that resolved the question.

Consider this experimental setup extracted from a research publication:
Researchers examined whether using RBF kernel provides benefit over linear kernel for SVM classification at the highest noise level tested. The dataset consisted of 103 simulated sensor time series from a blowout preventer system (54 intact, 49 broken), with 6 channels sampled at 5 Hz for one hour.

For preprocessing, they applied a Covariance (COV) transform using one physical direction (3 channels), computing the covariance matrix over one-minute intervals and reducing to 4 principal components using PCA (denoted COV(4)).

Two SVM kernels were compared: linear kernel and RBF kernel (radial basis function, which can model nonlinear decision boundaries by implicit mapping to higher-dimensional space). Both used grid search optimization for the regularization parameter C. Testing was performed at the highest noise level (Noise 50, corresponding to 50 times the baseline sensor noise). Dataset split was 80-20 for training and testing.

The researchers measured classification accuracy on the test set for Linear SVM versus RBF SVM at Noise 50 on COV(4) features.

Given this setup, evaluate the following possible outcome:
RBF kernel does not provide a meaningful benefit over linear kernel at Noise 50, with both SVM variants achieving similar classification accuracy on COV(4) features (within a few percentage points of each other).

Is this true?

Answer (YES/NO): NO